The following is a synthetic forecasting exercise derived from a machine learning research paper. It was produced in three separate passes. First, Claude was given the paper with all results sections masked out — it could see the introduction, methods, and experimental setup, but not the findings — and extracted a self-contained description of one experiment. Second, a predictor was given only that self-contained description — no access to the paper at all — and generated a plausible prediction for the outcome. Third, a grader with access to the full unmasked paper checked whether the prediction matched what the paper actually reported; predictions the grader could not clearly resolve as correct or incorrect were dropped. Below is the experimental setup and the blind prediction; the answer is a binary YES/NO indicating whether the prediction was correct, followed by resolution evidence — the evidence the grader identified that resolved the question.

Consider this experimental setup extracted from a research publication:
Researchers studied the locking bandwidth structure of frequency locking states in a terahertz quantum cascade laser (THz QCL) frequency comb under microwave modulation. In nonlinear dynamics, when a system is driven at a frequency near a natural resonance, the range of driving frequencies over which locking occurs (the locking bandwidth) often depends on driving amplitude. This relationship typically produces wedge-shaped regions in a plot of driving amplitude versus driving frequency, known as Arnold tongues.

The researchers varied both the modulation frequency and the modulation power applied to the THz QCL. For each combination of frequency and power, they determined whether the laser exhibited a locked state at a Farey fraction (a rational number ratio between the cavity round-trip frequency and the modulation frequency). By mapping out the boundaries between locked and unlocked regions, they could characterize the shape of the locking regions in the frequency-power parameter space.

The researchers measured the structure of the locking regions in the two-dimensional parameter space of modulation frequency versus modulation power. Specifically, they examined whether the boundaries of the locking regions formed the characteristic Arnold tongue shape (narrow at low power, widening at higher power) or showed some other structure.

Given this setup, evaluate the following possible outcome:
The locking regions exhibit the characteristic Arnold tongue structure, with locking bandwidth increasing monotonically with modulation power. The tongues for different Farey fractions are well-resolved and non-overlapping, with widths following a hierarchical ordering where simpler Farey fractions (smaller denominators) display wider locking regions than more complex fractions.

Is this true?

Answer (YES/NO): NO